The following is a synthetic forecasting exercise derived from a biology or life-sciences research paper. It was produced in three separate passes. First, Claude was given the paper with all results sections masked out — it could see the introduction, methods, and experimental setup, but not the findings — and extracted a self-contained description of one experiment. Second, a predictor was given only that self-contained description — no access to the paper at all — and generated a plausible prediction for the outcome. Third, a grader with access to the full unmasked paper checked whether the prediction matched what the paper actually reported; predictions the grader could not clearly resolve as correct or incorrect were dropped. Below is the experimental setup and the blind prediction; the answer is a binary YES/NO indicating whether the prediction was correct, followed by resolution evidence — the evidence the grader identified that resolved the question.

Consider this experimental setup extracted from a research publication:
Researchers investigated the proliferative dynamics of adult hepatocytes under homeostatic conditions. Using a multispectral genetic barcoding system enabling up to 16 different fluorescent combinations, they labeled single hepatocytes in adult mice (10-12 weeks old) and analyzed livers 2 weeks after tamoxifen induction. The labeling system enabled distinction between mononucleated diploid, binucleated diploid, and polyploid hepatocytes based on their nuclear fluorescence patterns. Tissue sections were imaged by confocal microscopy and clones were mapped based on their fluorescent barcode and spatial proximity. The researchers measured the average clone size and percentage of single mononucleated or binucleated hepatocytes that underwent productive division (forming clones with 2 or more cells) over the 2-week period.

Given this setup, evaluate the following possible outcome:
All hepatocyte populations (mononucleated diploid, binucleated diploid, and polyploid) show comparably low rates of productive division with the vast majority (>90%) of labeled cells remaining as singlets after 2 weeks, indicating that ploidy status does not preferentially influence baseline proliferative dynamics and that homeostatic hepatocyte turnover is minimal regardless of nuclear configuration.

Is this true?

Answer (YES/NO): NO